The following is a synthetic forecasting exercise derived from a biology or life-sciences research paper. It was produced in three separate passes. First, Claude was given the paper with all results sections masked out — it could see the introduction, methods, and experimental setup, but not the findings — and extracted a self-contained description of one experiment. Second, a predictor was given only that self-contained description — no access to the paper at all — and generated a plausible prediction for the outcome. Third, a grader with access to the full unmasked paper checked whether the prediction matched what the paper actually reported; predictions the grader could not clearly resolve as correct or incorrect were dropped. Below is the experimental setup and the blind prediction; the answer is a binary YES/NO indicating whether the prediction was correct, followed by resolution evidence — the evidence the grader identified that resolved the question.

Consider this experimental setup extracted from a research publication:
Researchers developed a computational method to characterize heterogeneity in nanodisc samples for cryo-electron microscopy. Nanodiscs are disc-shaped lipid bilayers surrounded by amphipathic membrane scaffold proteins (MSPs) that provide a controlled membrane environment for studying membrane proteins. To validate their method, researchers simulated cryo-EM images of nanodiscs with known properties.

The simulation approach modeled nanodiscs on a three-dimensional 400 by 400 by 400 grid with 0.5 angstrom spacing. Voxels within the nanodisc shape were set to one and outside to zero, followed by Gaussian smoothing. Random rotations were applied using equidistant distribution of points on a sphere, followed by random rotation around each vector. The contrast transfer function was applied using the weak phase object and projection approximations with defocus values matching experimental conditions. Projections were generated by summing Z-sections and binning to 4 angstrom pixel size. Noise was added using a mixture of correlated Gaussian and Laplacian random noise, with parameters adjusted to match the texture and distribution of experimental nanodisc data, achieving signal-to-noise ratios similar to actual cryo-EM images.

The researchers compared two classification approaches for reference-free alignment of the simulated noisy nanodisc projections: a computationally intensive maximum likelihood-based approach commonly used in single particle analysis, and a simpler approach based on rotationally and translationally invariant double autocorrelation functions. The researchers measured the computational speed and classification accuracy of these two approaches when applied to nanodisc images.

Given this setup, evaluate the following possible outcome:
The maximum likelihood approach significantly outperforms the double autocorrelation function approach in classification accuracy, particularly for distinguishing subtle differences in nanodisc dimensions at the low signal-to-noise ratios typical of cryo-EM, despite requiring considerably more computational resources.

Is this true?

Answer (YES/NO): NO